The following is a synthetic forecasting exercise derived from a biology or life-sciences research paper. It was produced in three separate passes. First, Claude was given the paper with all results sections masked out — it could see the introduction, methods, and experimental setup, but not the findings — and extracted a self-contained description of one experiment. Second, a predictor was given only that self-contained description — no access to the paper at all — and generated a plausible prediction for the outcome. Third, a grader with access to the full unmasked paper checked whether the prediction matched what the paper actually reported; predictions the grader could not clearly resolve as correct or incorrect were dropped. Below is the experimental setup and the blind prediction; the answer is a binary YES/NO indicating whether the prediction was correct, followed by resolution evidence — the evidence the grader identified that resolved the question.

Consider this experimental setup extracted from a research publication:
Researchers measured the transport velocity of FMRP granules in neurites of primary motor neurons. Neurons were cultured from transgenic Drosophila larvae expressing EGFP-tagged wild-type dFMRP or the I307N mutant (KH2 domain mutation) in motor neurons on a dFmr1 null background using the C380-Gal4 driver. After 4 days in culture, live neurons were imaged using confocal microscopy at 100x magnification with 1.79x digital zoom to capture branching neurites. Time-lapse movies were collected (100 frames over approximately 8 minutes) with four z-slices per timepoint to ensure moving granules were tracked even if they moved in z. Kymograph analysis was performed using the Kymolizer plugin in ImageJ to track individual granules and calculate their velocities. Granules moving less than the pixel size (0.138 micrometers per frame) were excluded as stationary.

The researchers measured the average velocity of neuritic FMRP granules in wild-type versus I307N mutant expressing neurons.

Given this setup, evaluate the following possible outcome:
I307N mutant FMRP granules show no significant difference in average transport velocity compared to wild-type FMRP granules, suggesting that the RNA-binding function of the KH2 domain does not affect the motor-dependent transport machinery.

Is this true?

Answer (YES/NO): NO